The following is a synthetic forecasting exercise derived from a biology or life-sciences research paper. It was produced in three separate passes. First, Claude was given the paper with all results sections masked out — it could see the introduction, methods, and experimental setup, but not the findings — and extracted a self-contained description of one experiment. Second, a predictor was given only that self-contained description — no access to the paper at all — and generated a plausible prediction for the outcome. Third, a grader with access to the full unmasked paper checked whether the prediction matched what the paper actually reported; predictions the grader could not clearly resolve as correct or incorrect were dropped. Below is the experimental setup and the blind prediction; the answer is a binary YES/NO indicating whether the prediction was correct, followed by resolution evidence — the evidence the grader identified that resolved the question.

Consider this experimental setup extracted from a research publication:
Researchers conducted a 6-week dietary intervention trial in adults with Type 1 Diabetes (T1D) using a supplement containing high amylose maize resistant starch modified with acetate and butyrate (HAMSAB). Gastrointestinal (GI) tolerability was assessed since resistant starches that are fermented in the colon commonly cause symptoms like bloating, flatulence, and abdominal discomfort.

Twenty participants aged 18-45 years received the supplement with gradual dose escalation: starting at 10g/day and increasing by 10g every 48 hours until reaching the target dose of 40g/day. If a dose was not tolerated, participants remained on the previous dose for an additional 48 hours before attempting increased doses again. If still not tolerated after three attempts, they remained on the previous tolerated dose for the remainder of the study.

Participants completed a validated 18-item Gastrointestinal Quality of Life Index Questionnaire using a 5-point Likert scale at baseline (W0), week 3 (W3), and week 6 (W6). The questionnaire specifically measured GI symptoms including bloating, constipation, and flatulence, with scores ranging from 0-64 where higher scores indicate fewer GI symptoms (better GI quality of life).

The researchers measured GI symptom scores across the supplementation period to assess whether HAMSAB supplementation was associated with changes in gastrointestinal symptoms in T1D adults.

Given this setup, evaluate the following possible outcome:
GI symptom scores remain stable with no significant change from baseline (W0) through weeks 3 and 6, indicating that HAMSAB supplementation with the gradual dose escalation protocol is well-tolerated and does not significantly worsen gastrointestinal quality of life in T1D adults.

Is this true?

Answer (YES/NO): NO